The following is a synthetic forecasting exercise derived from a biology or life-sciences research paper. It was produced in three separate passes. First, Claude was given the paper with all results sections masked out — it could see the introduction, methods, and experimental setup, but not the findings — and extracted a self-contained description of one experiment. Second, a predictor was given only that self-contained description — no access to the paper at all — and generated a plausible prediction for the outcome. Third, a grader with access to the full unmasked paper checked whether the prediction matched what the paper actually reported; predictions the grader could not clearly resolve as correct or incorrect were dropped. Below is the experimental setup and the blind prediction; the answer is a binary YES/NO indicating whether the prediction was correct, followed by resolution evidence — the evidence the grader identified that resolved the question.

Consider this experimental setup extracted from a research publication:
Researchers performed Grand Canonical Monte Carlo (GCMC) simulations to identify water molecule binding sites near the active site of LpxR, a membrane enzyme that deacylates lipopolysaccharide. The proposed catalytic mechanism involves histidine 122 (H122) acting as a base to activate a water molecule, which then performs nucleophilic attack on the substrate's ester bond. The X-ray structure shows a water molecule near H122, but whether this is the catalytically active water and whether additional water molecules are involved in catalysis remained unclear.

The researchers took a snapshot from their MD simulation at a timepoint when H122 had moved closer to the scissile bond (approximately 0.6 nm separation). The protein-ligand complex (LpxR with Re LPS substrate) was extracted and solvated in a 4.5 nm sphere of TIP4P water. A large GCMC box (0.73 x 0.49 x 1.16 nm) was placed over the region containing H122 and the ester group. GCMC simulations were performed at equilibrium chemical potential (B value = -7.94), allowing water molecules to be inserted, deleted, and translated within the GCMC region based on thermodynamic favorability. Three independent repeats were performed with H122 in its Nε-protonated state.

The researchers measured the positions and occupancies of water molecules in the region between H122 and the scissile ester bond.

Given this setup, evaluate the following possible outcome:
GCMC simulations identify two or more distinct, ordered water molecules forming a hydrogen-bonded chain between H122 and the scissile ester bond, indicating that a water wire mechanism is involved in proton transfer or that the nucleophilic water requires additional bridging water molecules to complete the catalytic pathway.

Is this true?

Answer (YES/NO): NO